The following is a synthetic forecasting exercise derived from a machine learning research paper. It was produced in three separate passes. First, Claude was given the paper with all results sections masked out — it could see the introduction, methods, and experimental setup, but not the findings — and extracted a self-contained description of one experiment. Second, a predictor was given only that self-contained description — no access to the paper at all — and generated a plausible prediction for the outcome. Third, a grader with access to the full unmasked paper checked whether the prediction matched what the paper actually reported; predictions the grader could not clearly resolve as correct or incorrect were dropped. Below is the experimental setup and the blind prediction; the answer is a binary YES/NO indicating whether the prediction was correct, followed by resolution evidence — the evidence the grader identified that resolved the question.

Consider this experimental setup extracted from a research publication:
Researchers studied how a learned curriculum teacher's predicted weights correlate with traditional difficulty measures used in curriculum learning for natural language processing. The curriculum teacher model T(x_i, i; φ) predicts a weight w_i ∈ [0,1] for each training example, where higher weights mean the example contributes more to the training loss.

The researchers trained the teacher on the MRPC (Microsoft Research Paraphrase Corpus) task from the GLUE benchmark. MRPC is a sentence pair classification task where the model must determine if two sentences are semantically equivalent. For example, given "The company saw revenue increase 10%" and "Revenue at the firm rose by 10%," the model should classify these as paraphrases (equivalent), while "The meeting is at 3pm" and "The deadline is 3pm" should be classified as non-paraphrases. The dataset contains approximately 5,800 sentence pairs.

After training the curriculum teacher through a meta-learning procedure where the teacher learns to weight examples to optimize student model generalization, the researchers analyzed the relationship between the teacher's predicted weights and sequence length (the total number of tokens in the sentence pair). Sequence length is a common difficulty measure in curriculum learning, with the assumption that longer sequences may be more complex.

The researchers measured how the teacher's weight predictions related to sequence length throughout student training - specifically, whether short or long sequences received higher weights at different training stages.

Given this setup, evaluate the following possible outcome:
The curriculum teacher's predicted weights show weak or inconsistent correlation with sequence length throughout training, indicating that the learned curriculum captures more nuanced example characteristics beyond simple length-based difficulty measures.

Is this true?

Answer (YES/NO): NO